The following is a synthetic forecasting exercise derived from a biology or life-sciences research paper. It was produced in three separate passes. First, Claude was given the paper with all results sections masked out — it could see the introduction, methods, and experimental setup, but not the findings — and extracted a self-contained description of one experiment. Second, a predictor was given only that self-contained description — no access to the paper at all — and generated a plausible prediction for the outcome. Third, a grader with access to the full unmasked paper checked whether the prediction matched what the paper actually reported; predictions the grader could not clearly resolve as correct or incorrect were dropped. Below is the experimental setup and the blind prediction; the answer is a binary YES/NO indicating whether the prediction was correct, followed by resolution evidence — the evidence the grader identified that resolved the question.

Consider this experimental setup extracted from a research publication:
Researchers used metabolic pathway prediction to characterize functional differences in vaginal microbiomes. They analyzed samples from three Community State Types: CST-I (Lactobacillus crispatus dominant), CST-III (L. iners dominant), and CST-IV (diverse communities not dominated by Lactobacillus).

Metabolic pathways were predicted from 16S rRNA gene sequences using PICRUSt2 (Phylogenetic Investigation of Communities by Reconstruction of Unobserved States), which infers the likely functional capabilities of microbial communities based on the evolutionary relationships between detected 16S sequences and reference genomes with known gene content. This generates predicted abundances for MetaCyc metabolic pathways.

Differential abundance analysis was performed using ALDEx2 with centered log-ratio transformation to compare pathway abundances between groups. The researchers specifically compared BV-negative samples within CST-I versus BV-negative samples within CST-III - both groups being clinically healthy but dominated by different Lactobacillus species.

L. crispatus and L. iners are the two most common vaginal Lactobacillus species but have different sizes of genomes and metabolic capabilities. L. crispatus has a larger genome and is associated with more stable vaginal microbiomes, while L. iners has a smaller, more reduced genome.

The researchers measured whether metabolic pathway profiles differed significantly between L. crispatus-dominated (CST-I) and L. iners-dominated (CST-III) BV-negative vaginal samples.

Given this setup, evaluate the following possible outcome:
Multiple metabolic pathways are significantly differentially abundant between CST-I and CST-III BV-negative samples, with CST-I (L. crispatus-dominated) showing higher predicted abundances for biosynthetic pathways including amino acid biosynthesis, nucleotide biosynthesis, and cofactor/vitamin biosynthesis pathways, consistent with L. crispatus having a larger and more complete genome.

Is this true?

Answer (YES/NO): NO